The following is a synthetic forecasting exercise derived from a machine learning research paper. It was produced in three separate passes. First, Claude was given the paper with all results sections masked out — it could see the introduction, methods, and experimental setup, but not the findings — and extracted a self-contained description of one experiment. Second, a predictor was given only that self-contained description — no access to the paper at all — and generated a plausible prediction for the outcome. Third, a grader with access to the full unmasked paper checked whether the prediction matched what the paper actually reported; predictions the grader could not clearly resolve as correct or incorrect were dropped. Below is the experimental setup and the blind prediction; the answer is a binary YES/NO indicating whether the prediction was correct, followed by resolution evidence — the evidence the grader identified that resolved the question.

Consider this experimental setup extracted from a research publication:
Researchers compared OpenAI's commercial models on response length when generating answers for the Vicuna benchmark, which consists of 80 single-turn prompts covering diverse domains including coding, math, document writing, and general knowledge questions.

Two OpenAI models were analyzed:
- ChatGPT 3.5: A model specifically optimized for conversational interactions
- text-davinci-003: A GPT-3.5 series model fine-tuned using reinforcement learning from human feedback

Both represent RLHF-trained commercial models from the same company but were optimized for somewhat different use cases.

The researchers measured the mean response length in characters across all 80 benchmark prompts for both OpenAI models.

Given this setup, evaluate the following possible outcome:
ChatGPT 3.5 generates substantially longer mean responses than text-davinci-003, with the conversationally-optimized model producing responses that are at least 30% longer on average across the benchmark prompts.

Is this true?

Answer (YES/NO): YES